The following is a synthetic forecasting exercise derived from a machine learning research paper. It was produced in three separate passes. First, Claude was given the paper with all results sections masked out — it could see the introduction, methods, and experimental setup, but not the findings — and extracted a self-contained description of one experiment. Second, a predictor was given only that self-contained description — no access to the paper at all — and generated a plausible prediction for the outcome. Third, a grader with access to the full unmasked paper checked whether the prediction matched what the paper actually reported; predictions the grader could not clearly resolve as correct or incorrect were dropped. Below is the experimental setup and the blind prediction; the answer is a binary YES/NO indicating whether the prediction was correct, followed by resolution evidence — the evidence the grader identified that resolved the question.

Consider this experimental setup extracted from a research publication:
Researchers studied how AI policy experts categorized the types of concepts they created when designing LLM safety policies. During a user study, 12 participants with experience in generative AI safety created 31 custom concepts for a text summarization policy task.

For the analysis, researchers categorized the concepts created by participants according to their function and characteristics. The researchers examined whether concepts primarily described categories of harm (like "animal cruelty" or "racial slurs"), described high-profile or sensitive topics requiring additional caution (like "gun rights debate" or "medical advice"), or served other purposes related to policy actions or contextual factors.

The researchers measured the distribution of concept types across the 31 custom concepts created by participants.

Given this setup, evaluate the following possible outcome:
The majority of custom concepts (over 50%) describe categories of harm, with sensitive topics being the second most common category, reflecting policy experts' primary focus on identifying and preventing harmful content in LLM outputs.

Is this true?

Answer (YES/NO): YES